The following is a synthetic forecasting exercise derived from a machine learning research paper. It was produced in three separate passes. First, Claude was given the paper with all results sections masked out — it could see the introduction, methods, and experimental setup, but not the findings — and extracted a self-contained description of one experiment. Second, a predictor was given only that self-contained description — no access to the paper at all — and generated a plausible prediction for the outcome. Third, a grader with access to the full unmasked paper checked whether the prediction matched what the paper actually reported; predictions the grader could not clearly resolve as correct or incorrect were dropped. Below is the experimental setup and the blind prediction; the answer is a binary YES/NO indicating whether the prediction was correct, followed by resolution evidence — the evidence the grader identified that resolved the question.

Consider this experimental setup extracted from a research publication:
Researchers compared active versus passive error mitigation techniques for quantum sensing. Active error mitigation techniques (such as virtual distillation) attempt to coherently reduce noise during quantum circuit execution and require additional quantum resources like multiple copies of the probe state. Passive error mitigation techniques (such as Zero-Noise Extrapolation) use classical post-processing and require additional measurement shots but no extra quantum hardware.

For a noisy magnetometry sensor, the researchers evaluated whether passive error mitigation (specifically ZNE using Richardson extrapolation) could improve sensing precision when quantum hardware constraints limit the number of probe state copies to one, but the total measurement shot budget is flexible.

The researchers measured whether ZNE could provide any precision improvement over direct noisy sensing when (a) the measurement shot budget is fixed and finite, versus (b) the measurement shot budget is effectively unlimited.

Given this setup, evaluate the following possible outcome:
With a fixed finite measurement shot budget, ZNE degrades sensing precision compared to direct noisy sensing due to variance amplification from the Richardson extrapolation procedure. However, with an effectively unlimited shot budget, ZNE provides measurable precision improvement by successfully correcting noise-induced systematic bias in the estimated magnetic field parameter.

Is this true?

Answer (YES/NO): NO